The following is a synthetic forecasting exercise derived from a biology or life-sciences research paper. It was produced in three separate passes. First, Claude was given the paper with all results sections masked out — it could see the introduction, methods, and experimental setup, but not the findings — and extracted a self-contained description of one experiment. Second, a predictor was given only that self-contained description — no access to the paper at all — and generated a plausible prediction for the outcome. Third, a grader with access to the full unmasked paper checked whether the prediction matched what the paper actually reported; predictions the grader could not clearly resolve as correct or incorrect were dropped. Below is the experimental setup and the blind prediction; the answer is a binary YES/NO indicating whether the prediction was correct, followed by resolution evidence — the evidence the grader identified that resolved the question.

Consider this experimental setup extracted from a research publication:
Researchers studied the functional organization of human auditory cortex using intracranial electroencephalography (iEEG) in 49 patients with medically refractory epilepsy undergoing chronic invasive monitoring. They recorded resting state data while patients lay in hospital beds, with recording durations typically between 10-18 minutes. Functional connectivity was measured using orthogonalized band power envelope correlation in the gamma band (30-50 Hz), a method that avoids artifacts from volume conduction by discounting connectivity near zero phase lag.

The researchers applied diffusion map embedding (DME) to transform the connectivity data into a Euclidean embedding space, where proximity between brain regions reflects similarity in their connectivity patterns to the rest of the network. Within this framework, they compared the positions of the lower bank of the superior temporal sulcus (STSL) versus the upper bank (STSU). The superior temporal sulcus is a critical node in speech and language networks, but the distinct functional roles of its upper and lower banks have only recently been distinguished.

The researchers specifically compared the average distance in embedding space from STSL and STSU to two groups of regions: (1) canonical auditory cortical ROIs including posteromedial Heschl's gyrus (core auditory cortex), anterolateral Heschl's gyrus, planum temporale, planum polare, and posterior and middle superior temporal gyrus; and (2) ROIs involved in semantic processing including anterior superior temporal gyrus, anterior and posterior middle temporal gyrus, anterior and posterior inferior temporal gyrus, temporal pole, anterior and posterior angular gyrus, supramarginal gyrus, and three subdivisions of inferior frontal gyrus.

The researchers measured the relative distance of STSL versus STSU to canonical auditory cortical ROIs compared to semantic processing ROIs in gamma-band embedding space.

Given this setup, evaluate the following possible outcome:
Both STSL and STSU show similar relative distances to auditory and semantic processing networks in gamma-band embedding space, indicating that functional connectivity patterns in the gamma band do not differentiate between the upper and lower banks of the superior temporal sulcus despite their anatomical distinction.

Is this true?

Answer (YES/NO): NO